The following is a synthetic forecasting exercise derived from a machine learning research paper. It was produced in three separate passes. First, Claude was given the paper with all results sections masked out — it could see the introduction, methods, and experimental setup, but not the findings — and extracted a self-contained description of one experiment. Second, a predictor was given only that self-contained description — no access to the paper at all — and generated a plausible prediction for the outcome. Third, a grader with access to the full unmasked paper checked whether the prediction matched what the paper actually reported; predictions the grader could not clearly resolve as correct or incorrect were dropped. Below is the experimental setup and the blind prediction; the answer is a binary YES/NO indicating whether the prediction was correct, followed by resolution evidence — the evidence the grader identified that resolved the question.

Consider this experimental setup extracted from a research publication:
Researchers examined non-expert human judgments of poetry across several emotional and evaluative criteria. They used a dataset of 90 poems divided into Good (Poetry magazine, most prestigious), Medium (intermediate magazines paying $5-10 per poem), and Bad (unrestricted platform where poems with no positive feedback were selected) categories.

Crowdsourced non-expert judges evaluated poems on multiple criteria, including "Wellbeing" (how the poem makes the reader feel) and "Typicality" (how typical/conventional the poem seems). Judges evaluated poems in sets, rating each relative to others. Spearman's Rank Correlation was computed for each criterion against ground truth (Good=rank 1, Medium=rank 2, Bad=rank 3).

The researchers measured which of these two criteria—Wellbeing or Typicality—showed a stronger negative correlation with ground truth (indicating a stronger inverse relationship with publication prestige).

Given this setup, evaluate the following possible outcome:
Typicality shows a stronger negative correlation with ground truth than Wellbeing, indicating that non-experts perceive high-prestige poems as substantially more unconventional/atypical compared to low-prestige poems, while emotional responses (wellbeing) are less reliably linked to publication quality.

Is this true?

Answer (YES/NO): NO